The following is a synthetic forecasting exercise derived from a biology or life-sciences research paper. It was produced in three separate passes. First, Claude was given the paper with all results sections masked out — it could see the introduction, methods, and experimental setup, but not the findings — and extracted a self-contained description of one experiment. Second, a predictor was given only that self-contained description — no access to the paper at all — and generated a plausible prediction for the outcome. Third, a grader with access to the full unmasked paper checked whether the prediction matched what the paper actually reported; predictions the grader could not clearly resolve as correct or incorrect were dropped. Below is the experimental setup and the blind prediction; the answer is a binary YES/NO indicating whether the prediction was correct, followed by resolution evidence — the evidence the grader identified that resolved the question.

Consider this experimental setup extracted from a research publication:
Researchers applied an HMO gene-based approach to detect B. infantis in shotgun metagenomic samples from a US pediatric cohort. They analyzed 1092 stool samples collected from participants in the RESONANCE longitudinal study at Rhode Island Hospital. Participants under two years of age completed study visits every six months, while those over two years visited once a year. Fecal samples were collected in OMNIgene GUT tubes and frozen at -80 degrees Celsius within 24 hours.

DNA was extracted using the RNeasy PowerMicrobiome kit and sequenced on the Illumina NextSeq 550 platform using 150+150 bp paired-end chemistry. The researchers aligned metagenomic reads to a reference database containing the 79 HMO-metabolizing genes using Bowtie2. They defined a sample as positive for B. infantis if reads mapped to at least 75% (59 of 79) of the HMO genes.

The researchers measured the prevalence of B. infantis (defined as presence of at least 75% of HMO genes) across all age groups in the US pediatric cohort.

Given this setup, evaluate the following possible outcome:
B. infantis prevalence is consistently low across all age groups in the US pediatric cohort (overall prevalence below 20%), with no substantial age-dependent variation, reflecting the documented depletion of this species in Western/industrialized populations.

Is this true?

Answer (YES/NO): NO